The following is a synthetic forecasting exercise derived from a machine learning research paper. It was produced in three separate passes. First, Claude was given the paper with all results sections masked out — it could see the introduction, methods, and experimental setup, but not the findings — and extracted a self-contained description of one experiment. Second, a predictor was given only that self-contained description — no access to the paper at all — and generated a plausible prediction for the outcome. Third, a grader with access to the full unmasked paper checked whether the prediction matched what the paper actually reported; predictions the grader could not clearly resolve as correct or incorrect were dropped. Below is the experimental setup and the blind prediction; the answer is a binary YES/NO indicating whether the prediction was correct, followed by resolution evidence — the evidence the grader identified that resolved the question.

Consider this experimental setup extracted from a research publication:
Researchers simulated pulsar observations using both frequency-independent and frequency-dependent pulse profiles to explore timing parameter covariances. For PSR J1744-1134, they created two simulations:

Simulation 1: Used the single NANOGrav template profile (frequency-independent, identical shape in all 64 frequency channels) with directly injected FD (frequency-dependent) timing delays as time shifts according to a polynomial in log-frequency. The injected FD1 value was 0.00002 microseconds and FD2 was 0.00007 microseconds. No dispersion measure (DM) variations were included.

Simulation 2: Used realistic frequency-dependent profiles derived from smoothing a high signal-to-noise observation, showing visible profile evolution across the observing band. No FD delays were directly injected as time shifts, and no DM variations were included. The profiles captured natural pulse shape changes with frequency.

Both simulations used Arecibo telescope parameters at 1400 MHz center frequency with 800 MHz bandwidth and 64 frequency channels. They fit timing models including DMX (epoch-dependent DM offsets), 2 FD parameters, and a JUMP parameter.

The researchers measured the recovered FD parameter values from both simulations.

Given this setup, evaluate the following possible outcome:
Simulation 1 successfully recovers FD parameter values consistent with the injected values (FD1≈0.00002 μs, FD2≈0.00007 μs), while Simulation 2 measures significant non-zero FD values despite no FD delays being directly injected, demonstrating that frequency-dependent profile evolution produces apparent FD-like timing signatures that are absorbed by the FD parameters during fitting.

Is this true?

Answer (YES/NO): YES